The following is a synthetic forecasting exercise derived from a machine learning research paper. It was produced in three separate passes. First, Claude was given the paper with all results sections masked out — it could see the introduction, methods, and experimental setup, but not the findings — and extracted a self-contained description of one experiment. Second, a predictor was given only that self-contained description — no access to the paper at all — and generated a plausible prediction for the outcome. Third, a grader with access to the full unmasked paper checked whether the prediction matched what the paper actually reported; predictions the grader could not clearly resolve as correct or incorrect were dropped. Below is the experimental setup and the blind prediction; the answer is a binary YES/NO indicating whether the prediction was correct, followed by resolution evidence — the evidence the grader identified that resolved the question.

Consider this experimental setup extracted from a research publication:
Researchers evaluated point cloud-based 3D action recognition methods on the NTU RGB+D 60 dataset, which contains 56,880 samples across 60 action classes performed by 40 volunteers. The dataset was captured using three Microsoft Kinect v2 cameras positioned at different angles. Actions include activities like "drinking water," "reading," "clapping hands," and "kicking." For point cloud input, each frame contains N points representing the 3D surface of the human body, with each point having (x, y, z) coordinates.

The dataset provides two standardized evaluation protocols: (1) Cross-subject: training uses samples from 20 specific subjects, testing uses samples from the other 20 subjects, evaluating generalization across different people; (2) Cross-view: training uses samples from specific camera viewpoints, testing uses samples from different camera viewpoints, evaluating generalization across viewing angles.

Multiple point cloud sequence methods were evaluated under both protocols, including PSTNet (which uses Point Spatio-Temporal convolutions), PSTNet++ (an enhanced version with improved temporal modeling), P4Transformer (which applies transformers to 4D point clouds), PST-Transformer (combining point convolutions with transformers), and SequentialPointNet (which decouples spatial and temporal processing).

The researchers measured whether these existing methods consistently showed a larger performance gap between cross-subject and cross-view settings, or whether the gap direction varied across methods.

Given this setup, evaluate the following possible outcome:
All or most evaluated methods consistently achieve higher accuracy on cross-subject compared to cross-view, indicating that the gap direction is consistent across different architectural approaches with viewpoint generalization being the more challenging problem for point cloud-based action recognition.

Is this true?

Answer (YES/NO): NO